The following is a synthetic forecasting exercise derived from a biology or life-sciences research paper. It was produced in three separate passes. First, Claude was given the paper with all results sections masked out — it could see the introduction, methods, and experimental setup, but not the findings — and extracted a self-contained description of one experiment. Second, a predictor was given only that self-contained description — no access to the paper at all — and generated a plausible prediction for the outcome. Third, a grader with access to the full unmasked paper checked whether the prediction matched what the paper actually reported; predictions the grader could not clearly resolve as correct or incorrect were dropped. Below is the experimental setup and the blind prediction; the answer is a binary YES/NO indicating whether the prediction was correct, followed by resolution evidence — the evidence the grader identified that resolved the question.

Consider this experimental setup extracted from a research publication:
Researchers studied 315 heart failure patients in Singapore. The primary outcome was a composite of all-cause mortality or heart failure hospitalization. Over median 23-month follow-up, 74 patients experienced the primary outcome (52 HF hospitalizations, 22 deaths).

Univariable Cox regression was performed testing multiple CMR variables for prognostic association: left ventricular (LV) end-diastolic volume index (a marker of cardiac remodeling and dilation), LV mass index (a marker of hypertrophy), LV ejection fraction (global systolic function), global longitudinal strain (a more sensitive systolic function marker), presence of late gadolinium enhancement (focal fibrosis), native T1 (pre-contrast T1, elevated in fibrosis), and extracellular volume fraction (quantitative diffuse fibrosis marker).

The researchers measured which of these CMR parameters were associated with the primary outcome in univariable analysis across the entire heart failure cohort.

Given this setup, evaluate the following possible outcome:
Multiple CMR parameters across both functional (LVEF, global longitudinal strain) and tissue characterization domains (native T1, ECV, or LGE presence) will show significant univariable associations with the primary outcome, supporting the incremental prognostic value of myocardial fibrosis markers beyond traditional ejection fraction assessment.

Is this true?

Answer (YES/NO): YES